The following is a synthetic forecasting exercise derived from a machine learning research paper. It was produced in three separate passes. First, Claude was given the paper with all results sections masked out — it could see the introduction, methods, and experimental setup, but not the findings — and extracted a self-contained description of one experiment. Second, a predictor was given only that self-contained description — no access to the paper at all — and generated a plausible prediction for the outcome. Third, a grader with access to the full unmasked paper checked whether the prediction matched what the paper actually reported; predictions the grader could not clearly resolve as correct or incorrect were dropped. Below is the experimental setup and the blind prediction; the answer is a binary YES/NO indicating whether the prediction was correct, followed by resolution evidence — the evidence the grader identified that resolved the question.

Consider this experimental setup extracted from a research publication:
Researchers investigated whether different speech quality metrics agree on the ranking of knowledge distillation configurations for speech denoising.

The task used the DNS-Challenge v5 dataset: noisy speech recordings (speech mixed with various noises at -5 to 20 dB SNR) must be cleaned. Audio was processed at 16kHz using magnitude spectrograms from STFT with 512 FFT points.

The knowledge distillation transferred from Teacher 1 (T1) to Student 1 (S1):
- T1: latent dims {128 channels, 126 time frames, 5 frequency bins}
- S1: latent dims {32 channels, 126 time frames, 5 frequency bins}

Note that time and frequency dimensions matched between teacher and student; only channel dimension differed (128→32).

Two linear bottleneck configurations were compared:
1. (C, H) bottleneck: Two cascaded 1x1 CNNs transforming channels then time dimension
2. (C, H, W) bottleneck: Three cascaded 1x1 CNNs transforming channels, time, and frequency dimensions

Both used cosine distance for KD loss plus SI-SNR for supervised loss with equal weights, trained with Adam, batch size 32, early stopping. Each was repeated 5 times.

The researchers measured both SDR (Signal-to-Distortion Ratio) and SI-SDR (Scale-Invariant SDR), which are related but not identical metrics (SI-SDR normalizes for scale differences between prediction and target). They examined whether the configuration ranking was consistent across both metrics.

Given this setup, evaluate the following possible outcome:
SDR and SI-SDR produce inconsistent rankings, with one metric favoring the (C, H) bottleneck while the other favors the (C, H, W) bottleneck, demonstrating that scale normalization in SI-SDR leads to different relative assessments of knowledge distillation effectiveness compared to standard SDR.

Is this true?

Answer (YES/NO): YES